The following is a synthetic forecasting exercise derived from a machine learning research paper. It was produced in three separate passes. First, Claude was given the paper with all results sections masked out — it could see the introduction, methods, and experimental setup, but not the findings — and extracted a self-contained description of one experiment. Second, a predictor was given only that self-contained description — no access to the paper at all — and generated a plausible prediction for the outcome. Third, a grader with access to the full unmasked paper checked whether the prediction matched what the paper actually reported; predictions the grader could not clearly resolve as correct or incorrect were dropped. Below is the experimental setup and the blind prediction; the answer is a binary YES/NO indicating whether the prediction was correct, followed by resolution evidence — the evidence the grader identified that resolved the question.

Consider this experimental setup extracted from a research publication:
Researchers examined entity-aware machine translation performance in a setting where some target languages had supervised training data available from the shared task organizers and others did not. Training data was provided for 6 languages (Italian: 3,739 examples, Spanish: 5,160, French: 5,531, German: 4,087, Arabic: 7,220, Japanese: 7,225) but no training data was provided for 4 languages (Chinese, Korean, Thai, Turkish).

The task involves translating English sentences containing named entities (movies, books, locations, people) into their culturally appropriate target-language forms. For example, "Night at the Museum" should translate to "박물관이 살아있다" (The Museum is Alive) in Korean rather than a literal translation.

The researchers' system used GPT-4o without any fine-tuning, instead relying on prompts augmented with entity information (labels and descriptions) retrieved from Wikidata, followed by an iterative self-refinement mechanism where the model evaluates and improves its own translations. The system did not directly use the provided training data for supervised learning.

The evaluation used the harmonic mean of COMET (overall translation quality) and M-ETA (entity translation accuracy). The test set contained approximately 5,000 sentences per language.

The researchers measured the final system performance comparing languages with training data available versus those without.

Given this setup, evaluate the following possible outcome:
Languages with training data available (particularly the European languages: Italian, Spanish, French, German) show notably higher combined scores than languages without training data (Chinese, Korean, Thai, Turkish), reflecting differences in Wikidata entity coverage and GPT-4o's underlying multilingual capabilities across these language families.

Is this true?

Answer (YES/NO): NO